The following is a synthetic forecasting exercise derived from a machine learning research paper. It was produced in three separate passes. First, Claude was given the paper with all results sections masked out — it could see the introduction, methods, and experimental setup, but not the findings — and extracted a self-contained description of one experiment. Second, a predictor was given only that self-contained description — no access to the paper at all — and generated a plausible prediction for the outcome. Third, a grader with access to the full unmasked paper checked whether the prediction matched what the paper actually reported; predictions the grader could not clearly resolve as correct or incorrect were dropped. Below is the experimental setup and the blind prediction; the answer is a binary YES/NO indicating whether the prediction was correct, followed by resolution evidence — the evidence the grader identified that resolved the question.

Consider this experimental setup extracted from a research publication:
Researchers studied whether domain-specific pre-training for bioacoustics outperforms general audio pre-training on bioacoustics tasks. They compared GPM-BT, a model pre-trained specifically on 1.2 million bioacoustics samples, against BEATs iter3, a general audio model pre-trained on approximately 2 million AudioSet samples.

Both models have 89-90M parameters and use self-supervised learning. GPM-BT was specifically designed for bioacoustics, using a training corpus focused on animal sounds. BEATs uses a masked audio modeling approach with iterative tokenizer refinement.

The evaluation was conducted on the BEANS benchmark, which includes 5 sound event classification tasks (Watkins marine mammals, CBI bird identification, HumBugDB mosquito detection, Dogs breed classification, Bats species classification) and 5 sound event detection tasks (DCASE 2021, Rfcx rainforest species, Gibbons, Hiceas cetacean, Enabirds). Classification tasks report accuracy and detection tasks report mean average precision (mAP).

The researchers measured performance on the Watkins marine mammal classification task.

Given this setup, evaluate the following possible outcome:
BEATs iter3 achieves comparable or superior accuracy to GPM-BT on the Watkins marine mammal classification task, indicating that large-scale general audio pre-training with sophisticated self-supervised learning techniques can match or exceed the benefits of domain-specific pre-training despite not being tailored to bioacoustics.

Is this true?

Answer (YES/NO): NO